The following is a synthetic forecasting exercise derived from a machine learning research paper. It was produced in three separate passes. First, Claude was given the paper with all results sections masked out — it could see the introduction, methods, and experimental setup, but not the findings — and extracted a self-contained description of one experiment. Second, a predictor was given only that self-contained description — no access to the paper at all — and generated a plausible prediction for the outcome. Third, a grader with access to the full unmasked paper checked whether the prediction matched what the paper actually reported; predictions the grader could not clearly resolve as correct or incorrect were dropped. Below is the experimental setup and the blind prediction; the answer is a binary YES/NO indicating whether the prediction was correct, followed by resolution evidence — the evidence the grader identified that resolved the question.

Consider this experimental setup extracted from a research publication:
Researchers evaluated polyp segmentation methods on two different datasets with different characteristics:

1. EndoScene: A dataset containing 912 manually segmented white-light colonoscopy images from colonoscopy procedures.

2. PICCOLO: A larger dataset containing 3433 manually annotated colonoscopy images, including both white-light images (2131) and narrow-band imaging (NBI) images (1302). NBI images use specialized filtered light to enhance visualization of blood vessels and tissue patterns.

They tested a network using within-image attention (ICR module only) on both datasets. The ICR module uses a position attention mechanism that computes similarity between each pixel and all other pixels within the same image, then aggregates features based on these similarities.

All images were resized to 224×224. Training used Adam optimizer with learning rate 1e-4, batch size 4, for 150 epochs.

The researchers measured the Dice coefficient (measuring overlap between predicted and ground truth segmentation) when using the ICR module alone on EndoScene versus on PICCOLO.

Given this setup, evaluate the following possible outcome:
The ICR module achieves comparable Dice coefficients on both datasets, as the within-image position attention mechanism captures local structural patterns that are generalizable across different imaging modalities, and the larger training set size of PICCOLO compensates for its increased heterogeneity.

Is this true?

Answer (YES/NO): NO